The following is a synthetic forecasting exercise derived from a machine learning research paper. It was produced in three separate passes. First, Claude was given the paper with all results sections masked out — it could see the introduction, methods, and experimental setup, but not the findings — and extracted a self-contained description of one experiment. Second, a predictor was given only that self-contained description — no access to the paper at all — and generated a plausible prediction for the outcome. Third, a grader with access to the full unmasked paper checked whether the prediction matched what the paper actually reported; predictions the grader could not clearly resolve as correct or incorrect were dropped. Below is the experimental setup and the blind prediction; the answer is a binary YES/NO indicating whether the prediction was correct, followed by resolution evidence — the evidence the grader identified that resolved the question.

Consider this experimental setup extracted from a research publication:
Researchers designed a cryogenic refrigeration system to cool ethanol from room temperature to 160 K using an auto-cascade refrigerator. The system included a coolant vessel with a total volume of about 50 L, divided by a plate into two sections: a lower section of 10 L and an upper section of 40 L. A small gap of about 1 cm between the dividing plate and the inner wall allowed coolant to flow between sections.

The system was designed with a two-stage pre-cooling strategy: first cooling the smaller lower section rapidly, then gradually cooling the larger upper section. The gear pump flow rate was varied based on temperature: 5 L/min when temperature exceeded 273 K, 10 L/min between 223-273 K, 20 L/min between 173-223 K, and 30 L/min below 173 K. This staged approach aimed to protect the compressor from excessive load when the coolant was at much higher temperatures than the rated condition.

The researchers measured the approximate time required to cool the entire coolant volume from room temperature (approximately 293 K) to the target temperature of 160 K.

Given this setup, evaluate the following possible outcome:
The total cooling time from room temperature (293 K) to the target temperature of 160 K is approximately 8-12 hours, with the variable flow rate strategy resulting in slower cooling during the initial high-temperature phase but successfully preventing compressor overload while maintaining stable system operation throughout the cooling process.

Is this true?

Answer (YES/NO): NO